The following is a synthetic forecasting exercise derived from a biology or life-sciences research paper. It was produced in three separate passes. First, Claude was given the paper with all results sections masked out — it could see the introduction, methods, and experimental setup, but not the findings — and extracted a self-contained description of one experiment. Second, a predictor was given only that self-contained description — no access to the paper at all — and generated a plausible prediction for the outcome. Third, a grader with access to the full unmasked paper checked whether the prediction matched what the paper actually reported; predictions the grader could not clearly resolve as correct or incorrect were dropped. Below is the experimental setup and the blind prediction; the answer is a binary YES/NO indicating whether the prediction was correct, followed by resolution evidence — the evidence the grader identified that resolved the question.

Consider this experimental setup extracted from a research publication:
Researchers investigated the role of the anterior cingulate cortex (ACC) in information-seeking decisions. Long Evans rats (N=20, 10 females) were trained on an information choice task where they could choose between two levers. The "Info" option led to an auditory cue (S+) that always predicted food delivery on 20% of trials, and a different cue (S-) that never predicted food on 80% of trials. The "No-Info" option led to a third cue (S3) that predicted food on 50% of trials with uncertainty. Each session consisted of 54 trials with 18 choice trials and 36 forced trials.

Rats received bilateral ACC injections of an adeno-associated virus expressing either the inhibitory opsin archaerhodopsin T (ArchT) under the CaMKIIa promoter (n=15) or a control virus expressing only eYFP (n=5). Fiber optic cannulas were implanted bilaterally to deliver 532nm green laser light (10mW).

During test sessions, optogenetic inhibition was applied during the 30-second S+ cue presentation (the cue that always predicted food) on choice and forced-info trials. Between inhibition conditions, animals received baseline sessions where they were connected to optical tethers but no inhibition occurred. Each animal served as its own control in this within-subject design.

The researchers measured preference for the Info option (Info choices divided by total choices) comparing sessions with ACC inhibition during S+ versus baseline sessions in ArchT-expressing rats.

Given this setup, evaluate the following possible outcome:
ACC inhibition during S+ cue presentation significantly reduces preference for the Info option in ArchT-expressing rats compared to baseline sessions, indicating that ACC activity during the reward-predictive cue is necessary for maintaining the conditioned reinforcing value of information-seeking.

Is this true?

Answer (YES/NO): NO